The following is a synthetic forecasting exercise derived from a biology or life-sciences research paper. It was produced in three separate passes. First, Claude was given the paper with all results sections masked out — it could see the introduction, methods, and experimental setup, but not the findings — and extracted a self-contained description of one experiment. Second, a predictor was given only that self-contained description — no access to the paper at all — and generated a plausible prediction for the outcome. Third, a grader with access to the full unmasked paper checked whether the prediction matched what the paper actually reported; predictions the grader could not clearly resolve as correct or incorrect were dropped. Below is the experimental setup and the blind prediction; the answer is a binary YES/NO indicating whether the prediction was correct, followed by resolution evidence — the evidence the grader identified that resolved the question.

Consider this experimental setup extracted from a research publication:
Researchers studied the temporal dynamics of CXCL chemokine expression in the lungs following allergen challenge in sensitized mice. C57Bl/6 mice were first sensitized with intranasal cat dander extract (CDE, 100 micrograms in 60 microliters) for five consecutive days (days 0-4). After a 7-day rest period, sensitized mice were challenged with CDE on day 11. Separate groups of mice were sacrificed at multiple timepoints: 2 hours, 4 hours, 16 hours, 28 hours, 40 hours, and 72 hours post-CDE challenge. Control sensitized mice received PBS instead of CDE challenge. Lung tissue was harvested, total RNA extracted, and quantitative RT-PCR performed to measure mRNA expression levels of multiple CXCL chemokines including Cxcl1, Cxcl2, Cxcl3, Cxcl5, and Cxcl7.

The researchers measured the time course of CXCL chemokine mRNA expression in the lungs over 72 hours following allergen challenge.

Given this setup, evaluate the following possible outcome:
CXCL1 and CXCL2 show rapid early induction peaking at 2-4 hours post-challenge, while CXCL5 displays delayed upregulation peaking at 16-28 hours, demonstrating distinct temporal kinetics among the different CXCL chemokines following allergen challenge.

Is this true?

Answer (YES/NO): NO